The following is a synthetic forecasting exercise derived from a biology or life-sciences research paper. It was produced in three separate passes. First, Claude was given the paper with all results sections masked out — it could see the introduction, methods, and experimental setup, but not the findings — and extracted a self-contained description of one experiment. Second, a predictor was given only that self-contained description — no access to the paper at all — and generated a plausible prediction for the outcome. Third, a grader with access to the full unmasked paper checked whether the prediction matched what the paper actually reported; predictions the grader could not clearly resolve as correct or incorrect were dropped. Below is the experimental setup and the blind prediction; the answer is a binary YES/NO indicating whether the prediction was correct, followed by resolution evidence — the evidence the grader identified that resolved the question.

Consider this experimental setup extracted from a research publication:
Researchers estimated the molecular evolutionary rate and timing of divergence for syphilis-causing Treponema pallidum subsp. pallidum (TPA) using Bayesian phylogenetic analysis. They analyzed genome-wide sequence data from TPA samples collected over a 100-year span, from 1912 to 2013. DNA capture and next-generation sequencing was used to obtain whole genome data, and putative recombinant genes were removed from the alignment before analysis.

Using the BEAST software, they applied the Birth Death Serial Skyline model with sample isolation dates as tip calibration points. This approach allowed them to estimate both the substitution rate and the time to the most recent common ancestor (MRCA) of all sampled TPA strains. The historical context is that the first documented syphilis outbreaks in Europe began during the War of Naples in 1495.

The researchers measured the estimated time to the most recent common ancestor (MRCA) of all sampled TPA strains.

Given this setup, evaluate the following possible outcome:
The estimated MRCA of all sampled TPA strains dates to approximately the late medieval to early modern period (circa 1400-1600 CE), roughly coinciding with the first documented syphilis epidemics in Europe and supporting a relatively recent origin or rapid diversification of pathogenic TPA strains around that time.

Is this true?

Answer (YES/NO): NO